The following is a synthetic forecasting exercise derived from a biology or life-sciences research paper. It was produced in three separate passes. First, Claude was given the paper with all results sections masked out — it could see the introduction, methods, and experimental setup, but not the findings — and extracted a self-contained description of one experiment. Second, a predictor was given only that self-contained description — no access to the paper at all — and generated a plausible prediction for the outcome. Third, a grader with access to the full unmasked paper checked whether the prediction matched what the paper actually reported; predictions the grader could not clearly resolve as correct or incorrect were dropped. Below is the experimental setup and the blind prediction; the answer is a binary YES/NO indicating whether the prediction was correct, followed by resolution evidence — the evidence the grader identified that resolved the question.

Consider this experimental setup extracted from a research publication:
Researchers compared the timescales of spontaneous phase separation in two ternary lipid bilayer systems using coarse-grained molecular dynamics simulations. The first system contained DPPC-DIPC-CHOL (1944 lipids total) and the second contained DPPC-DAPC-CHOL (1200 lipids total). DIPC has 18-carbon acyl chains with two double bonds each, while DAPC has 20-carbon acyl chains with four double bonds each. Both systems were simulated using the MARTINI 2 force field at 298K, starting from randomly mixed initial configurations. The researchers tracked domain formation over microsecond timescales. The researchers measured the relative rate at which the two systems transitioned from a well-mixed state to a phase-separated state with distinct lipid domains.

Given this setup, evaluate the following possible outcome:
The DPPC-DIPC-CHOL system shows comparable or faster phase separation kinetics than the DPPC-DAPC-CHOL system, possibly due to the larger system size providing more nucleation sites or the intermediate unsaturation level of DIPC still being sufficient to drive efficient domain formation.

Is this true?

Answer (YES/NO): NO